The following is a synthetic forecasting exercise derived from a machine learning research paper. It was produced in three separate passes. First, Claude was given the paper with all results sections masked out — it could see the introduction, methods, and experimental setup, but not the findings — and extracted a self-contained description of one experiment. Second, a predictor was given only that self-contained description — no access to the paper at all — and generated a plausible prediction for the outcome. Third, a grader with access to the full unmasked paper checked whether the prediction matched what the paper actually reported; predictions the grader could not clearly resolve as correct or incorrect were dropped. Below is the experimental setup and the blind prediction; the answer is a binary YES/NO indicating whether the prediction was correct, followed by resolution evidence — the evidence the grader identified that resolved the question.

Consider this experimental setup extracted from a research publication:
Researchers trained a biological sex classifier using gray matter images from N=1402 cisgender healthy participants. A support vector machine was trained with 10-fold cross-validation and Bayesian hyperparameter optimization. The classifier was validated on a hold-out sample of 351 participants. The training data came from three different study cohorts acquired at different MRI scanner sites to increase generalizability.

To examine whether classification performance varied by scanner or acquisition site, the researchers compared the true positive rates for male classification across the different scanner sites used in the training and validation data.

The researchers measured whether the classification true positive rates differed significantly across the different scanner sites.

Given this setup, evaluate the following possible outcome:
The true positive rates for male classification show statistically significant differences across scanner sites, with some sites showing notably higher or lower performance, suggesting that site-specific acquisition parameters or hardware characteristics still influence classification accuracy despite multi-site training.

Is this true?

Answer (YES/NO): NO